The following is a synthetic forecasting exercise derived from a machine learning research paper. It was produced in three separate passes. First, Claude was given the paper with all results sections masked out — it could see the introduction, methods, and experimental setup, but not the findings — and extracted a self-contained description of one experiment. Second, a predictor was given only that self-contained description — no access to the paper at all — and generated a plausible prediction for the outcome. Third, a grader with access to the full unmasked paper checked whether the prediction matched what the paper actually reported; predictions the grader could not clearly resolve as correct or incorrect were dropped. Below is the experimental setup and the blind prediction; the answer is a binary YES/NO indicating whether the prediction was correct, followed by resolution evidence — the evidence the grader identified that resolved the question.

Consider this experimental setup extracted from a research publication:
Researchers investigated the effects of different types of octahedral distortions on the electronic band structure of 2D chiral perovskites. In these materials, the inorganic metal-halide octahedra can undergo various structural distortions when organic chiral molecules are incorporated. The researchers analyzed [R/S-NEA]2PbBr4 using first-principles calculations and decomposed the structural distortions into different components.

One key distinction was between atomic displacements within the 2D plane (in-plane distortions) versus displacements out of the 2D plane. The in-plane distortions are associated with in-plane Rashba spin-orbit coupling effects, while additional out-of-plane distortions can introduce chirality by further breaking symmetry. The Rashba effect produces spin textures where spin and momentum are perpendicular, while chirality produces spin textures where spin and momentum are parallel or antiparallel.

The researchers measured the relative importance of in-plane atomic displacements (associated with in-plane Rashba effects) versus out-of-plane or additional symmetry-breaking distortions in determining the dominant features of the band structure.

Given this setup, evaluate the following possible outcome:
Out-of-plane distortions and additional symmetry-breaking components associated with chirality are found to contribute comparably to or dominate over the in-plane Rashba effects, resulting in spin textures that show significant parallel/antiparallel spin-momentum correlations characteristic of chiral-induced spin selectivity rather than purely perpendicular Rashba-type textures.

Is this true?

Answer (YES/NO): NO